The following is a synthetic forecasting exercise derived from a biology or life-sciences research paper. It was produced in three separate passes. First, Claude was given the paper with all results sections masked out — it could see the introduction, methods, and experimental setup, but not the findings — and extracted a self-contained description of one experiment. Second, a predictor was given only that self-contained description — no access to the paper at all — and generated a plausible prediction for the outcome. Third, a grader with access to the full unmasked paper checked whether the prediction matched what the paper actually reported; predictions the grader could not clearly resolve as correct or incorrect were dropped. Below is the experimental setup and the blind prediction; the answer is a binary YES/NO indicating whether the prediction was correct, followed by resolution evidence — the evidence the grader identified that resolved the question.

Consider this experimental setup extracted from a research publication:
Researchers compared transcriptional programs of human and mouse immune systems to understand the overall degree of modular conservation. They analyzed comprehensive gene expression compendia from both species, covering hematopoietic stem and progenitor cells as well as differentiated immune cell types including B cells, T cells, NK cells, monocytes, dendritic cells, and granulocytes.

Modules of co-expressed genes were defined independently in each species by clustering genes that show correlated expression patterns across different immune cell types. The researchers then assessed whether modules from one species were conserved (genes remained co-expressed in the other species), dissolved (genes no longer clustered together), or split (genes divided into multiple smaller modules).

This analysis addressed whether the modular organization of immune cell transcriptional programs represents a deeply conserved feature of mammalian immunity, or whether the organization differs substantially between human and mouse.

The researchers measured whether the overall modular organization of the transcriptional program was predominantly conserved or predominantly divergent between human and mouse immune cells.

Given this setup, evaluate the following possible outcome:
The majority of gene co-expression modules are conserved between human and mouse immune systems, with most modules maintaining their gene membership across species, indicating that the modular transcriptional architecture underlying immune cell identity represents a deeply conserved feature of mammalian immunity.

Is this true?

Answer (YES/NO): NO